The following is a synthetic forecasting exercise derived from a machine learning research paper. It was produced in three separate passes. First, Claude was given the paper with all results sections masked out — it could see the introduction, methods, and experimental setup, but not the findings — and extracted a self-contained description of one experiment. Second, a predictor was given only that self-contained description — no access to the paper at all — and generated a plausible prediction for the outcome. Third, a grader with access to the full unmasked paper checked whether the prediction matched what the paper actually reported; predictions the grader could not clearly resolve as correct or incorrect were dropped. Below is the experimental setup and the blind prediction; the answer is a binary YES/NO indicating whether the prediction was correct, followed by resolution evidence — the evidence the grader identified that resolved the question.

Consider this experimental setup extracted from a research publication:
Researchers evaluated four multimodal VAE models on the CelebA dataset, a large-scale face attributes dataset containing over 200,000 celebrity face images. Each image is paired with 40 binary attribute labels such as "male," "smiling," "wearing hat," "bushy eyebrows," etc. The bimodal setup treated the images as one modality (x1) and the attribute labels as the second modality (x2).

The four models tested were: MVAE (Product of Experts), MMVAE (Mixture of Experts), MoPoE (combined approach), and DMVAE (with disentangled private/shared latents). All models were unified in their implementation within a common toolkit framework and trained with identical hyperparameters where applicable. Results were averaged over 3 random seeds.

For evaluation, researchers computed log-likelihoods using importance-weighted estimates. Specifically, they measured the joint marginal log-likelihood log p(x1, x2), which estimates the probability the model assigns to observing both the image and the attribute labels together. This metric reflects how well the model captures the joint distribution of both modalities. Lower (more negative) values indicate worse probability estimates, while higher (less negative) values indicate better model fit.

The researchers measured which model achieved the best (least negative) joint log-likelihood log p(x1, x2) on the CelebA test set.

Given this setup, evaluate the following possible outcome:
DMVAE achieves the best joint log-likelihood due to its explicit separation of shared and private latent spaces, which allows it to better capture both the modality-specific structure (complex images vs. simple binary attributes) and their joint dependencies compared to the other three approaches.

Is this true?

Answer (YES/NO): NO